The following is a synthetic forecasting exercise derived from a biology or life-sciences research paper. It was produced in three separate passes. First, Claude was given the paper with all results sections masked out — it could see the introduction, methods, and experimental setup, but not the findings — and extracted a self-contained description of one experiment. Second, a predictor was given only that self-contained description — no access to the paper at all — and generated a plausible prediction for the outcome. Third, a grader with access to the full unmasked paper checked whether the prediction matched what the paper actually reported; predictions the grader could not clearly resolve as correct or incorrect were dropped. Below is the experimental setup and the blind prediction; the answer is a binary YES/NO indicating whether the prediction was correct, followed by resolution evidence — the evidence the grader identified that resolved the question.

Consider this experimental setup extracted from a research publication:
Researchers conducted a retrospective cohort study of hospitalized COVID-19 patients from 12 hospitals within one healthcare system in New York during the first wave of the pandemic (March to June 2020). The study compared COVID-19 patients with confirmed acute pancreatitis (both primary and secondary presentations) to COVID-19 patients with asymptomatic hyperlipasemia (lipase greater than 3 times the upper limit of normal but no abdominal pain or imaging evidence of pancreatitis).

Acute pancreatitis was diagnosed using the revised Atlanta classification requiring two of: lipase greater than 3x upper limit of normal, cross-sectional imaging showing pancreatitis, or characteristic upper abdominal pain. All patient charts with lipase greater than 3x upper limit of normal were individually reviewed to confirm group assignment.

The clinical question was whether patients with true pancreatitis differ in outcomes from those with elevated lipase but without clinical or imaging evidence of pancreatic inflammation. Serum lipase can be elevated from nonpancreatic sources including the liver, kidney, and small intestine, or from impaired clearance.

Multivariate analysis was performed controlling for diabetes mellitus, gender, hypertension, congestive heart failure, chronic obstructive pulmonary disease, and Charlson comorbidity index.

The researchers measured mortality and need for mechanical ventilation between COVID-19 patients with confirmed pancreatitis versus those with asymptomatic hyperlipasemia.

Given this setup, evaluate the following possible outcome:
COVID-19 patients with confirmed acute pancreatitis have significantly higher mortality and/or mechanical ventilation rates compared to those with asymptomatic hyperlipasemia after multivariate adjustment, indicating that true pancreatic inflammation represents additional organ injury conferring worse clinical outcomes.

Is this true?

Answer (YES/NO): NO